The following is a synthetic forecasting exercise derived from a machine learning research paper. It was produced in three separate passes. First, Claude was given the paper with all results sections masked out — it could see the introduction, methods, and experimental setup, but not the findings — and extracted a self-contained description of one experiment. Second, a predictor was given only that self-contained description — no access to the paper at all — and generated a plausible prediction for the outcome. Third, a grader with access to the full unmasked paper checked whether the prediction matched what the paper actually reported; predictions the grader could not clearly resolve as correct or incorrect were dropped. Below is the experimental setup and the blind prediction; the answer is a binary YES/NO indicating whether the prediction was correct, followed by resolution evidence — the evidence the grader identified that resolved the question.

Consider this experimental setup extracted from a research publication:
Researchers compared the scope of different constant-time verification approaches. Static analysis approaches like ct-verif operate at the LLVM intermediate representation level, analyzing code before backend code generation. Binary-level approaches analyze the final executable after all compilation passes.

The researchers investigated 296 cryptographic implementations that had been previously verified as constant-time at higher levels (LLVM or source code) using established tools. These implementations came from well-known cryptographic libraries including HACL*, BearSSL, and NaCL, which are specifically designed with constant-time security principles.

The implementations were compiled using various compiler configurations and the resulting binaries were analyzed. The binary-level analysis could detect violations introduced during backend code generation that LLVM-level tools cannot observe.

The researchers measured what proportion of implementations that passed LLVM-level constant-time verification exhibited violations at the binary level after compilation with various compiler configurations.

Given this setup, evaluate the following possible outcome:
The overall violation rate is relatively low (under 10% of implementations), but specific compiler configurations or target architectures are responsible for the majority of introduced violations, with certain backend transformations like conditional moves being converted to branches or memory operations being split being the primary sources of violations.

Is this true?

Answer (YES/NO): YES